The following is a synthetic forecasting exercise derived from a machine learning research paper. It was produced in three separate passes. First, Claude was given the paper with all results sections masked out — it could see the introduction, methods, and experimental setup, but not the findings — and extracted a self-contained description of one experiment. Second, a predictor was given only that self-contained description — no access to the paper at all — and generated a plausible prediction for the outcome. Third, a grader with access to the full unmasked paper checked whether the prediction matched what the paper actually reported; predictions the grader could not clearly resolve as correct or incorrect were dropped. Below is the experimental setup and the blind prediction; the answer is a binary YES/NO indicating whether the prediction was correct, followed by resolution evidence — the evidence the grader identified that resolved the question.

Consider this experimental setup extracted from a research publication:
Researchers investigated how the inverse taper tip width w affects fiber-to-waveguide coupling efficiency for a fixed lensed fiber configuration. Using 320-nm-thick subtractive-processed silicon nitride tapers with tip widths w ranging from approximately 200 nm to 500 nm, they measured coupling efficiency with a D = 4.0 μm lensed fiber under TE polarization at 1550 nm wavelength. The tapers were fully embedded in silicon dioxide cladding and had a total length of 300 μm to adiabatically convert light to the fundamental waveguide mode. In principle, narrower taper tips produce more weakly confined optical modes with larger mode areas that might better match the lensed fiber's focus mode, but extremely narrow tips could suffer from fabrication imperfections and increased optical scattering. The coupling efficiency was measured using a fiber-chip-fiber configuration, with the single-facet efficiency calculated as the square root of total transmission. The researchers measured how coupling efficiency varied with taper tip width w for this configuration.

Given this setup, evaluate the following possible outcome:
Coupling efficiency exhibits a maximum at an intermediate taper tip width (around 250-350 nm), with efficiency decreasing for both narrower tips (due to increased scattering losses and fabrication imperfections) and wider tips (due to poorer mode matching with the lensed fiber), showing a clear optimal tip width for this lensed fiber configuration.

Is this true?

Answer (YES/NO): NO